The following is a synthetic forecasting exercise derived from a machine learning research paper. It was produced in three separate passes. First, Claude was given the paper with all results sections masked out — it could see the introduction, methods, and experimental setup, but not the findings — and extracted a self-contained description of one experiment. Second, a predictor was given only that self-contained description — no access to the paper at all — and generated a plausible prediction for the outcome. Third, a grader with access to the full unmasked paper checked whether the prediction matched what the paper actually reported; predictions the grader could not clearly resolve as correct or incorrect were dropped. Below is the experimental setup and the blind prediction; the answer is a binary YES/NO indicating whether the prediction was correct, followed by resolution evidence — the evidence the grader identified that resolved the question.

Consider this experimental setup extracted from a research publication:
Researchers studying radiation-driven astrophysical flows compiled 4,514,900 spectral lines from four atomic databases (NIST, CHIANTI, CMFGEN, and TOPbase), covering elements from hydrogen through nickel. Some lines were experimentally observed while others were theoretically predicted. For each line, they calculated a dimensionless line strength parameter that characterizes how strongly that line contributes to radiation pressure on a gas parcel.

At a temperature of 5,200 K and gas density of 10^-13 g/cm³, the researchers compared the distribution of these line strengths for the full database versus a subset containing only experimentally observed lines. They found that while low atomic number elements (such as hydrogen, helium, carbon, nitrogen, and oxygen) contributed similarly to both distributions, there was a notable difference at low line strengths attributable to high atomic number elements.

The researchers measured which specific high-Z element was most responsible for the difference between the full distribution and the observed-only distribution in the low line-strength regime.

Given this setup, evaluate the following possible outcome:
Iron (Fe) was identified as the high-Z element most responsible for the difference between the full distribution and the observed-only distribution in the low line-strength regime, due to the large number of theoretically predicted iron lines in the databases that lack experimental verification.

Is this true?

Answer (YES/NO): NO